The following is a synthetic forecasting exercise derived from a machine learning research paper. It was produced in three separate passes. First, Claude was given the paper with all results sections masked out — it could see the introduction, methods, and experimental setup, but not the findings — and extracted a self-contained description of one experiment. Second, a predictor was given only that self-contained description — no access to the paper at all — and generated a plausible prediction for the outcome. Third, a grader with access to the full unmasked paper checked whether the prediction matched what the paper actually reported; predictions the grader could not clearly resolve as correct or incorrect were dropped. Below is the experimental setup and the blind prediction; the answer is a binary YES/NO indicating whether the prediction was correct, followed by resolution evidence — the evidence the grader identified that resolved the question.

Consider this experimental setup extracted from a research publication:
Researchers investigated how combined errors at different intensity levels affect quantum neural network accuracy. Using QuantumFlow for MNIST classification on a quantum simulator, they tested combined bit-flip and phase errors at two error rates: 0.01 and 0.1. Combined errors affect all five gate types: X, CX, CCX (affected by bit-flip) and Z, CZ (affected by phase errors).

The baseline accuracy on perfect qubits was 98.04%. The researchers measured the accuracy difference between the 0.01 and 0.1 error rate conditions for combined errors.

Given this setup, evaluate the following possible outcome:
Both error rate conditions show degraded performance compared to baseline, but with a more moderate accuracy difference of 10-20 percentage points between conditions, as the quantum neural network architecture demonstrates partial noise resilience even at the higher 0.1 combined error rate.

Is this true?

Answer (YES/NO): NO